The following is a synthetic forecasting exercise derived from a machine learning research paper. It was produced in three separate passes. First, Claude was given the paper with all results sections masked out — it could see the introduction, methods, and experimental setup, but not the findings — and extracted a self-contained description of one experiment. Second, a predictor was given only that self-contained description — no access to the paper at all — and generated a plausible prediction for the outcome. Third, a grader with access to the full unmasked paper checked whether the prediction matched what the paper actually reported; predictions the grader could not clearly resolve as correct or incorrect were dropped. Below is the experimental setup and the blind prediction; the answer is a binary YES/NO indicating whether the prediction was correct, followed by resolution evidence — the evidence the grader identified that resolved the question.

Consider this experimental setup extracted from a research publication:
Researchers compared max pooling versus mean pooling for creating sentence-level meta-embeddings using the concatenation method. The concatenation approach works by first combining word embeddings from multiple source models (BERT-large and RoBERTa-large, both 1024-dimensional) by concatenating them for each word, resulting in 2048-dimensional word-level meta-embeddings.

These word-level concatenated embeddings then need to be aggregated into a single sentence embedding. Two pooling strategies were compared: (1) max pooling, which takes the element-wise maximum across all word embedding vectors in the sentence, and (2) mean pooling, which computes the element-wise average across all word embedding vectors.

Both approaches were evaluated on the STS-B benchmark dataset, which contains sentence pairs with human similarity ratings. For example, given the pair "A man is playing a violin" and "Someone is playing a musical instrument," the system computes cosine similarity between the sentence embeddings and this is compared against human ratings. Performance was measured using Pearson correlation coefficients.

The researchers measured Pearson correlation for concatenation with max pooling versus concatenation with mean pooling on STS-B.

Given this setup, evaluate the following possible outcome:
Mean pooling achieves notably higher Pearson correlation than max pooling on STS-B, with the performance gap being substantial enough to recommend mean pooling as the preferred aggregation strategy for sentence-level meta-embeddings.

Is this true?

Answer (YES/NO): YES